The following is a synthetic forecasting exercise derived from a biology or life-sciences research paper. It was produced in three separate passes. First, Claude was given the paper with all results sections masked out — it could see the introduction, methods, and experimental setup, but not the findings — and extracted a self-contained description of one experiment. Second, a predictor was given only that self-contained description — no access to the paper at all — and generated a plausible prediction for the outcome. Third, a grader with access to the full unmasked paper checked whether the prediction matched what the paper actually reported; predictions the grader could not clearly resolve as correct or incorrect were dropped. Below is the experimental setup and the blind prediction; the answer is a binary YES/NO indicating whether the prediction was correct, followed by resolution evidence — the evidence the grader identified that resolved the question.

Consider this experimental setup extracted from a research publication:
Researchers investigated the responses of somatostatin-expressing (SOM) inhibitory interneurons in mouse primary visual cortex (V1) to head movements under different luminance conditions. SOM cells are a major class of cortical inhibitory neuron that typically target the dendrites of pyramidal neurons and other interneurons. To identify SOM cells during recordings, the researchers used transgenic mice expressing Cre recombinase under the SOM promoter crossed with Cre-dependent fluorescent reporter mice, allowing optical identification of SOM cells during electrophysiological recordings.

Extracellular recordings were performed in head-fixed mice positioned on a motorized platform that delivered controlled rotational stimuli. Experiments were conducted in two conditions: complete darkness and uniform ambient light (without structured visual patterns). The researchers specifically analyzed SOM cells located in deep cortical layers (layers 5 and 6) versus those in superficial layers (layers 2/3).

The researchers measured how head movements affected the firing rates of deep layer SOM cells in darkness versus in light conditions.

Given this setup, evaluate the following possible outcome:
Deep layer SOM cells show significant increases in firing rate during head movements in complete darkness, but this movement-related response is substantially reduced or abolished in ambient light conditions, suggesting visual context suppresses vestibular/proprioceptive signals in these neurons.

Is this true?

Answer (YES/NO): YES